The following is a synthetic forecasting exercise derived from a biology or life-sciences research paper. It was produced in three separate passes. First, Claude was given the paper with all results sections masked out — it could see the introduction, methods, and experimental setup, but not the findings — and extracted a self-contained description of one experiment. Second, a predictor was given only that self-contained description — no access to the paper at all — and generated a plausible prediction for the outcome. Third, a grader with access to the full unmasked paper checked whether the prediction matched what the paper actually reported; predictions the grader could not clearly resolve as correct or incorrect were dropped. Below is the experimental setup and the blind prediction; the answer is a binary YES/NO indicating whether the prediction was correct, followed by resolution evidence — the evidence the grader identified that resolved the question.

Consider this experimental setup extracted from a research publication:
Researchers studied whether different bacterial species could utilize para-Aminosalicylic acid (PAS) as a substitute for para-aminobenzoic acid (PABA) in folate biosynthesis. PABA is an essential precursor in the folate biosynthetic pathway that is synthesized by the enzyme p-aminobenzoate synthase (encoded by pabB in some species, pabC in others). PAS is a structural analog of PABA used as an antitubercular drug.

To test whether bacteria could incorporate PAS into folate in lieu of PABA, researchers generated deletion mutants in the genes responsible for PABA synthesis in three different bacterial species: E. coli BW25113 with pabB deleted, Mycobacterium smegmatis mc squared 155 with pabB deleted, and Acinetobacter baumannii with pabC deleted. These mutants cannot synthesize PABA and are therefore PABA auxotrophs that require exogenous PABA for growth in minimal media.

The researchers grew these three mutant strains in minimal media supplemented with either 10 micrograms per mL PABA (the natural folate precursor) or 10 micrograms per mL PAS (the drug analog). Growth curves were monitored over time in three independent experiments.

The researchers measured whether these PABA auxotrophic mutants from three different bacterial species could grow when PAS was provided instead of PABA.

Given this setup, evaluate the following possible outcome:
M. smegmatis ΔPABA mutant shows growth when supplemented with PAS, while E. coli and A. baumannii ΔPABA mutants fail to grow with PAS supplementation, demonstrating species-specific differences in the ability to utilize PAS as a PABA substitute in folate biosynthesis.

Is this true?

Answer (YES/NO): NO